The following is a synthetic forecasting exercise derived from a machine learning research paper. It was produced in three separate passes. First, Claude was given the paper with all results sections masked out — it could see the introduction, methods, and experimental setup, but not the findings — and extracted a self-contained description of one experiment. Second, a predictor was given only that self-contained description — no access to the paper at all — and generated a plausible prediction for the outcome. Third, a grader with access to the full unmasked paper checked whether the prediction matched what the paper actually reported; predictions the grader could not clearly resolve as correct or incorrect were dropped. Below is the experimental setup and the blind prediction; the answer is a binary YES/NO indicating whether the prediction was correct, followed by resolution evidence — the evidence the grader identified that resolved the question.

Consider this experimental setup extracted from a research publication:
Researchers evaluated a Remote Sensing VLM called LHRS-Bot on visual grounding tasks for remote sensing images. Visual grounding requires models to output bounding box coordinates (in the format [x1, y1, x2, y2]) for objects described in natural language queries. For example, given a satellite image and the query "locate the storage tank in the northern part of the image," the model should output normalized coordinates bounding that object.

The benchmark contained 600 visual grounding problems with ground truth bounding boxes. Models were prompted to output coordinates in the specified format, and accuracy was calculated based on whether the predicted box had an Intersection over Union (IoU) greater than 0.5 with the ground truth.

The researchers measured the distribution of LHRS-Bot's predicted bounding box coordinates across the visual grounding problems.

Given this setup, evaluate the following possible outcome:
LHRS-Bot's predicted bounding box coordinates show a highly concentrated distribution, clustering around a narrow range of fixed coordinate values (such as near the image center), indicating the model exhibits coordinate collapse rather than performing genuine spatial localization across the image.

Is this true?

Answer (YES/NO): YES